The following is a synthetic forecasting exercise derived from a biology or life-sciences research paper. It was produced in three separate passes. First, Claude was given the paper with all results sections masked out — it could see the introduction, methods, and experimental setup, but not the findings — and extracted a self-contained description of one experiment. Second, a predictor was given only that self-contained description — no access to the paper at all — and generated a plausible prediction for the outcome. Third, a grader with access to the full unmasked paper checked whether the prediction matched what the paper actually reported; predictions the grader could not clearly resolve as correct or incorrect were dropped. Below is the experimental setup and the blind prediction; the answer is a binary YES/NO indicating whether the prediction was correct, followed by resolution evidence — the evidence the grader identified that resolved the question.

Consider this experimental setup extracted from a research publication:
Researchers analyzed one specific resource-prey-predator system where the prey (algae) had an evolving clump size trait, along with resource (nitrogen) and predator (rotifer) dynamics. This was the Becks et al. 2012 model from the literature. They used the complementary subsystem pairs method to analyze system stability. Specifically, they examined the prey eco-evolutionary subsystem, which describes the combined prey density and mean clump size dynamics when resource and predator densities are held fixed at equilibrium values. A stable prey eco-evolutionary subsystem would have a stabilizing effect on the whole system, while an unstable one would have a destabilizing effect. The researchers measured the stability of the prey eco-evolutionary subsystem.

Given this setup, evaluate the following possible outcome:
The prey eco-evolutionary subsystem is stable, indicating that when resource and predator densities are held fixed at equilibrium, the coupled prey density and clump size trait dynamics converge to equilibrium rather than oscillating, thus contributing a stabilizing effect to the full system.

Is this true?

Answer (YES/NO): NO